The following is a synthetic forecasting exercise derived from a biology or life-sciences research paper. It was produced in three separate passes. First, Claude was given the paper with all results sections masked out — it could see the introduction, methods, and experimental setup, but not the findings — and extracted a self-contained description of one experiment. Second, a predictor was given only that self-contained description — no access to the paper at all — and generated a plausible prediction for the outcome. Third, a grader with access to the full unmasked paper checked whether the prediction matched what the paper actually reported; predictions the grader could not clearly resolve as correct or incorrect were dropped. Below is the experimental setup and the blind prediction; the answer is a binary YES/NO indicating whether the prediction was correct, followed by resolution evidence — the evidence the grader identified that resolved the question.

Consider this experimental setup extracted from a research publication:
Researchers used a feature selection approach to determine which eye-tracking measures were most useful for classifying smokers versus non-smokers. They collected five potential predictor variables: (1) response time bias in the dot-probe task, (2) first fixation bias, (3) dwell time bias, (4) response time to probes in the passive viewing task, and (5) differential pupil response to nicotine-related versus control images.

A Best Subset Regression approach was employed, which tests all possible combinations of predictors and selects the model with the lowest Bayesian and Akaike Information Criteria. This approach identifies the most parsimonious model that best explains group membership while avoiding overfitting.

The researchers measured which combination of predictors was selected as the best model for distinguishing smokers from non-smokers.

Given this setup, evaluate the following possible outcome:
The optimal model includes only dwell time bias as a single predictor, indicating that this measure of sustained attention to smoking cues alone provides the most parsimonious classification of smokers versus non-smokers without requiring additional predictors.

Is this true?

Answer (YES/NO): NO